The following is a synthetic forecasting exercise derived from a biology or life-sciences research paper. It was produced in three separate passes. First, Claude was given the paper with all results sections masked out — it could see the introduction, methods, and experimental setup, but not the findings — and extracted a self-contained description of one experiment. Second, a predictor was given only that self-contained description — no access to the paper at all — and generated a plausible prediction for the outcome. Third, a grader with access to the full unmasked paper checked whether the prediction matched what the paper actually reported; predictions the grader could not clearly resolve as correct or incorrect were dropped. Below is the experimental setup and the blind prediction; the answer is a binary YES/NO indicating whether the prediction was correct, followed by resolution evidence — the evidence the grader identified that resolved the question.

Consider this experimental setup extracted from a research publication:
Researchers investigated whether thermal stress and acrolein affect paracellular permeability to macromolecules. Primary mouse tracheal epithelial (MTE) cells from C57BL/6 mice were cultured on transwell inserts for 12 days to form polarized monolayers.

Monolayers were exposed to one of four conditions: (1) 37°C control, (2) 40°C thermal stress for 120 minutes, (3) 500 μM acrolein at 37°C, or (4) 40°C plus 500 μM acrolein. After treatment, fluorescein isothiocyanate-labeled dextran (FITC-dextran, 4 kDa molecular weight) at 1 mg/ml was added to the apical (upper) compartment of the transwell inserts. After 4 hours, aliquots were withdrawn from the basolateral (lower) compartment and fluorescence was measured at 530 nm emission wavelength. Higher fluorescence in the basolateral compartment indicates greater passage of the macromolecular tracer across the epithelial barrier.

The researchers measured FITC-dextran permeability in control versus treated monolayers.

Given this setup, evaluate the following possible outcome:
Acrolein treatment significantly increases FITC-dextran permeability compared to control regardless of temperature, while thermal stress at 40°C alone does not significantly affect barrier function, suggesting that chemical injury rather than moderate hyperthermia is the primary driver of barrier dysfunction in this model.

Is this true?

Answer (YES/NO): NO